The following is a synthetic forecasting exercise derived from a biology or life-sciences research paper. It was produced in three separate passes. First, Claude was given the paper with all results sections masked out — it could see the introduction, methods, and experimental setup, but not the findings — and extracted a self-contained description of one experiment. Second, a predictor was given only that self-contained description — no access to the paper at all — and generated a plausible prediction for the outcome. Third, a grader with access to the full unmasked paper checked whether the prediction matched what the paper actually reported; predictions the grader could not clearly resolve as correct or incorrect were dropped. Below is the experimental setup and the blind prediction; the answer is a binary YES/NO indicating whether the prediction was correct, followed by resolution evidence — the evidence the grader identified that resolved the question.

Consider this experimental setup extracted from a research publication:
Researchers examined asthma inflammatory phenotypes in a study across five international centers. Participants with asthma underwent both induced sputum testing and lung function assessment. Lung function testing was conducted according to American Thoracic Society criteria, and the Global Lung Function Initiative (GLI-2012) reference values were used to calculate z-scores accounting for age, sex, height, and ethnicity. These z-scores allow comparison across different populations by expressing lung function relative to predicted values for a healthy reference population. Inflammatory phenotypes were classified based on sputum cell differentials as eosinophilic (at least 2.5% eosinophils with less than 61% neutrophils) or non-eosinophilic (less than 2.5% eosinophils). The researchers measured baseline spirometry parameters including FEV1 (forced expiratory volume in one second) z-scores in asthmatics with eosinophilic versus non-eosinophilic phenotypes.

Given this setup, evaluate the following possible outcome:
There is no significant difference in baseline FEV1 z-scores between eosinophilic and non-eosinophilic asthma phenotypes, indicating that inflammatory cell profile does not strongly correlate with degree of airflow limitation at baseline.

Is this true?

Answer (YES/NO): NO